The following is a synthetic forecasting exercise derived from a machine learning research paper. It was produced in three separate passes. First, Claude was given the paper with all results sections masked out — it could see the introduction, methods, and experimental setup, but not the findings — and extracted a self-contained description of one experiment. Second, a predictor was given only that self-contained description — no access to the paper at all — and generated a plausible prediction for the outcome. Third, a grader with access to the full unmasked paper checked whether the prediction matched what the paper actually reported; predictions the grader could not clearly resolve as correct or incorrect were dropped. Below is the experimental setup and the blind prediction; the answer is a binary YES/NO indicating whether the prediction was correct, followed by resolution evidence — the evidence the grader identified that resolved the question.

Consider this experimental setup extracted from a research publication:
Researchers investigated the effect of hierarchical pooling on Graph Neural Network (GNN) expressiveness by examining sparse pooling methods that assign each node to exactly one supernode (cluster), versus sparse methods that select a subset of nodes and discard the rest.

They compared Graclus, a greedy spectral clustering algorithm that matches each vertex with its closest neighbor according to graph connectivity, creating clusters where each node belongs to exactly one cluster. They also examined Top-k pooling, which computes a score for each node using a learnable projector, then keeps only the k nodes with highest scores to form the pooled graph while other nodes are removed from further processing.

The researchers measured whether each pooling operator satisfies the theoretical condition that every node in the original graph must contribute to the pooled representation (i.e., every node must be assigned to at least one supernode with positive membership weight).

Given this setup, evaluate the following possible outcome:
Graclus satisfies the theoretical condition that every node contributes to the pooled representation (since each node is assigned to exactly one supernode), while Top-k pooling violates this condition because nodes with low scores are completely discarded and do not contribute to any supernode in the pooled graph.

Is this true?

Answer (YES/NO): YES